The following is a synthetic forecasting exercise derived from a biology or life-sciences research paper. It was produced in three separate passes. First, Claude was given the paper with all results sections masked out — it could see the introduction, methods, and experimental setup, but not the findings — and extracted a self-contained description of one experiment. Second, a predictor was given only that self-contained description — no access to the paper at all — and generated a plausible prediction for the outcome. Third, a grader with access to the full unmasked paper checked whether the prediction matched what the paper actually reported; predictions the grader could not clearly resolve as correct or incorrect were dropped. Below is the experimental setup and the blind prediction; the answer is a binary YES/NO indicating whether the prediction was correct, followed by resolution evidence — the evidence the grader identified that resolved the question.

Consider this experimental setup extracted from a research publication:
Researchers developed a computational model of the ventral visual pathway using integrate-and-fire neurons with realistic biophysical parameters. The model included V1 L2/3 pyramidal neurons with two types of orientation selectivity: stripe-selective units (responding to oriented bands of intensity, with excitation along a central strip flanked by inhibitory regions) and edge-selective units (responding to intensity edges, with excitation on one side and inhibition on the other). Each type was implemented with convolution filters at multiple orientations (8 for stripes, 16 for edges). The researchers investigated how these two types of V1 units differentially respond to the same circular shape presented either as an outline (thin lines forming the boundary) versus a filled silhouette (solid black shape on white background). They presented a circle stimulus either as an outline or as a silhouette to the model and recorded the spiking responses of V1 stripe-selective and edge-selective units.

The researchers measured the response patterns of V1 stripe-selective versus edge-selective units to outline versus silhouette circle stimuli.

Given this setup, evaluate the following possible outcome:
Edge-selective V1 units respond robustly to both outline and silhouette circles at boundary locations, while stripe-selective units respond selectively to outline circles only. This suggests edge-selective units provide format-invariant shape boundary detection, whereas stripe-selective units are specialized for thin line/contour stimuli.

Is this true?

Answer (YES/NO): NO